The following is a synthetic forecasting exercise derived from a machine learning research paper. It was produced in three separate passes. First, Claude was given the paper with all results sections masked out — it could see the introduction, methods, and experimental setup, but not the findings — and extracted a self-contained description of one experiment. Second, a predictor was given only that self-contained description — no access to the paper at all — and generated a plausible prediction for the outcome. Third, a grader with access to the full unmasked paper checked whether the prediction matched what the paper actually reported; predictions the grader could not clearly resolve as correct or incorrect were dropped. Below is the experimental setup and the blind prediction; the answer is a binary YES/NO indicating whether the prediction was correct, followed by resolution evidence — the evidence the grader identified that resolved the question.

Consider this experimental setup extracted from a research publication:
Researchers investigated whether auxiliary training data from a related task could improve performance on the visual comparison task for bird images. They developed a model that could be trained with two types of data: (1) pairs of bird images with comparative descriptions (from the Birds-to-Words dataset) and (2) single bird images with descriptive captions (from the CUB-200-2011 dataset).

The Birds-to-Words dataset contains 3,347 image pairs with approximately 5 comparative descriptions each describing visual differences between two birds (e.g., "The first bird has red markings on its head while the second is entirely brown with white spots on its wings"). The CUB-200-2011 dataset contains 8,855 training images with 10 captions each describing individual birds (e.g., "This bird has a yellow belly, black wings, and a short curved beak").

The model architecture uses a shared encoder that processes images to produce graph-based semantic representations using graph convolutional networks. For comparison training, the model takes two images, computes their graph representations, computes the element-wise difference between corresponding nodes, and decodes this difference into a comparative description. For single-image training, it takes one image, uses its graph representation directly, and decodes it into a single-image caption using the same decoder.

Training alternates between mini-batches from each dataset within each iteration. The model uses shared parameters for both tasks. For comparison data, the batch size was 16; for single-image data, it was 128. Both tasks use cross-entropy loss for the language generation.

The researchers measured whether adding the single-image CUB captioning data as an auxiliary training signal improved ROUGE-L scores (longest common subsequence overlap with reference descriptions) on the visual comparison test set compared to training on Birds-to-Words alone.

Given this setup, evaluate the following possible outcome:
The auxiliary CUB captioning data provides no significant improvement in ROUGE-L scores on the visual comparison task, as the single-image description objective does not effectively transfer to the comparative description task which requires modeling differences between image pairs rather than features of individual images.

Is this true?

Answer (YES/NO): NO